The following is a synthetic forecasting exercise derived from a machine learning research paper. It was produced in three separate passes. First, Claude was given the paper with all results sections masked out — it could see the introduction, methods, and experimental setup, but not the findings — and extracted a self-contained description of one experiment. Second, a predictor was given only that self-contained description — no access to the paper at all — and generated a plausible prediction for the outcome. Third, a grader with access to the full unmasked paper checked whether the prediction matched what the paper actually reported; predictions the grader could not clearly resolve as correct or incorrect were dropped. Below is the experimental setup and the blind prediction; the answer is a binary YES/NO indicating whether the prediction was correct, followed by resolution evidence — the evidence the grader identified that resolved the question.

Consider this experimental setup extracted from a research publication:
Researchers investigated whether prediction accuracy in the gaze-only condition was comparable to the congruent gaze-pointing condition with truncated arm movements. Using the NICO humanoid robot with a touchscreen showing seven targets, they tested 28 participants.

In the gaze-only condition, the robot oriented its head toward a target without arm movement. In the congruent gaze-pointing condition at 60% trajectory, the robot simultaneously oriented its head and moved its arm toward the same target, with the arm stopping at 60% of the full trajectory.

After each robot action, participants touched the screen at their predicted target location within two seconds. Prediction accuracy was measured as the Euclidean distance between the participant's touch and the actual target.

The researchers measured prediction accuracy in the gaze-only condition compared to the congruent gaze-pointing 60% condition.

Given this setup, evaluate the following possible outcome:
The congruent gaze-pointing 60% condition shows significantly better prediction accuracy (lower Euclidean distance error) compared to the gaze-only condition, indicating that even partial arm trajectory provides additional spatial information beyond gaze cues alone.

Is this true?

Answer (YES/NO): YES